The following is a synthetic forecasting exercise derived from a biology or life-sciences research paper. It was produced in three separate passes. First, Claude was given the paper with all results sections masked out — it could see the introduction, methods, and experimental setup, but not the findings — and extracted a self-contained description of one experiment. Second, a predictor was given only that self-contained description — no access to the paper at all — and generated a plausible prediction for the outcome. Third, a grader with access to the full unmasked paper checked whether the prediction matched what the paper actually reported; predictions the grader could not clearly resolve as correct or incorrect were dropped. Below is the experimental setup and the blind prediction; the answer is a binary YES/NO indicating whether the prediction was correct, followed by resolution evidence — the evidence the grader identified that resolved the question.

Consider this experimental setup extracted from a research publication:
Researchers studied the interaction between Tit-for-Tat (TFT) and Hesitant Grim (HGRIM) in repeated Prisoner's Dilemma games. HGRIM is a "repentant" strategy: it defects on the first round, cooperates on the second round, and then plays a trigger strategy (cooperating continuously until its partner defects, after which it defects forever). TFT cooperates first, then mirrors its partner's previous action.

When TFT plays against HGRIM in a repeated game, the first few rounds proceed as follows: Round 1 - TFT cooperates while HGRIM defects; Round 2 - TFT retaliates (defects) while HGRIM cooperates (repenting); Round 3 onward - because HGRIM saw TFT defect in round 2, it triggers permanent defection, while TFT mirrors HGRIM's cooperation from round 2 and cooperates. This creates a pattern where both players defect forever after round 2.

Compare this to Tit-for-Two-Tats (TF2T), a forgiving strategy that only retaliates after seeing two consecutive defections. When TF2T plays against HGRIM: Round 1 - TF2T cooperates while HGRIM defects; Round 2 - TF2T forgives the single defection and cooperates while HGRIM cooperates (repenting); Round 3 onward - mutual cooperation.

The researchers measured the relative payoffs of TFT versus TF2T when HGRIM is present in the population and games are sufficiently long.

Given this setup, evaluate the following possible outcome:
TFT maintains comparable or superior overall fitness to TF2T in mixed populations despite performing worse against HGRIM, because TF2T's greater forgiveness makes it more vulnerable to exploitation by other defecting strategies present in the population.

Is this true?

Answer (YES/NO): NO